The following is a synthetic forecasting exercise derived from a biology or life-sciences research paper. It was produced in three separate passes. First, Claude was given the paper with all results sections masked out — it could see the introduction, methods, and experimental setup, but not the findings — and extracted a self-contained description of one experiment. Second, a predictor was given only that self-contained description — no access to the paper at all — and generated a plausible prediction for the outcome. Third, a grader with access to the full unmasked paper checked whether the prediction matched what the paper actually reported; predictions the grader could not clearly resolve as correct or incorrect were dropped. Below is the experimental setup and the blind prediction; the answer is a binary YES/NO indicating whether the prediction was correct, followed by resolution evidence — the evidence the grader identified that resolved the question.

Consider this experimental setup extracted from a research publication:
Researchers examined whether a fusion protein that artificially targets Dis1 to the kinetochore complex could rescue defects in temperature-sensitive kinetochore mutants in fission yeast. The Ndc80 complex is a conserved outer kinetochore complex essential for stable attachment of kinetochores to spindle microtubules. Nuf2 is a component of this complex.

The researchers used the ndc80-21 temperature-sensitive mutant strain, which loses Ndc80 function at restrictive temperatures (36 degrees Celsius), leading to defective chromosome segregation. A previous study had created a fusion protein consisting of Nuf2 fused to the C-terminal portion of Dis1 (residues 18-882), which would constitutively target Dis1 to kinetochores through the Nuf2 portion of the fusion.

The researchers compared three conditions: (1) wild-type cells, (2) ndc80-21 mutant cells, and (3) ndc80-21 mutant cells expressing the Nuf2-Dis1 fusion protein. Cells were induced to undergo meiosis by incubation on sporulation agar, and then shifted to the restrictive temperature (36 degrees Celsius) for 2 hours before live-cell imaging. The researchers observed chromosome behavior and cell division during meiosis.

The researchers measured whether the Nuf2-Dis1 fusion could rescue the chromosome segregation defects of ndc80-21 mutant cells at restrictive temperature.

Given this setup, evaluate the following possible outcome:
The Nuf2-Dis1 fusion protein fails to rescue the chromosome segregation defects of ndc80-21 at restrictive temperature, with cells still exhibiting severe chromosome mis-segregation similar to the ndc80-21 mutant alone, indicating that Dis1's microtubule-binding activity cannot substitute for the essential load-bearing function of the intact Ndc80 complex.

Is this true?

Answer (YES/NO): NO